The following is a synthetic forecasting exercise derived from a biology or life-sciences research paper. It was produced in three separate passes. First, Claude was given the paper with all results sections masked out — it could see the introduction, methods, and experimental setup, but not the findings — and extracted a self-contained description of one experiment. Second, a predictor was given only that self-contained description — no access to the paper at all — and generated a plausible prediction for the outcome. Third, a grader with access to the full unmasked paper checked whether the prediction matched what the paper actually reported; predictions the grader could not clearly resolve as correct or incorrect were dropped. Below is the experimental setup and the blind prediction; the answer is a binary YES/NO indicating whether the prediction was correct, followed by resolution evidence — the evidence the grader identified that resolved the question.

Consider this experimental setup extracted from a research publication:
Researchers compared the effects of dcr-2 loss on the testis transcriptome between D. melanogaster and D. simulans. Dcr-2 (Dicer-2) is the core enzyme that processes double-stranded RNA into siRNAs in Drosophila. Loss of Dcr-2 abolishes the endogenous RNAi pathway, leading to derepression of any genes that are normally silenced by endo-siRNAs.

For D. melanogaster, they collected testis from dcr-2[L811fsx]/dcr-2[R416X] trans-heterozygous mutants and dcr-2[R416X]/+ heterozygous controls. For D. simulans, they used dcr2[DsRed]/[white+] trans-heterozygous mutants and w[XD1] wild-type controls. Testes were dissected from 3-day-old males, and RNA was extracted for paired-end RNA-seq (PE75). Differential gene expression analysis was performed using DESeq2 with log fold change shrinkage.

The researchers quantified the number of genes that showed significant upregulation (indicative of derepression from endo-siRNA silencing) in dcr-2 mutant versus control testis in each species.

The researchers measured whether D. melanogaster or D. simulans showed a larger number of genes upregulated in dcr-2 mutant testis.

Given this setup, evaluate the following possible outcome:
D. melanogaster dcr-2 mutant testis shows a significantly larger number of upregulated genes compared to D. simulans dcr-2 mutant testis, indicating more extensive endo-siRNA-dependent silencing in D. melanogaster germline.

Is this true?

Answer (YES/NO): NO